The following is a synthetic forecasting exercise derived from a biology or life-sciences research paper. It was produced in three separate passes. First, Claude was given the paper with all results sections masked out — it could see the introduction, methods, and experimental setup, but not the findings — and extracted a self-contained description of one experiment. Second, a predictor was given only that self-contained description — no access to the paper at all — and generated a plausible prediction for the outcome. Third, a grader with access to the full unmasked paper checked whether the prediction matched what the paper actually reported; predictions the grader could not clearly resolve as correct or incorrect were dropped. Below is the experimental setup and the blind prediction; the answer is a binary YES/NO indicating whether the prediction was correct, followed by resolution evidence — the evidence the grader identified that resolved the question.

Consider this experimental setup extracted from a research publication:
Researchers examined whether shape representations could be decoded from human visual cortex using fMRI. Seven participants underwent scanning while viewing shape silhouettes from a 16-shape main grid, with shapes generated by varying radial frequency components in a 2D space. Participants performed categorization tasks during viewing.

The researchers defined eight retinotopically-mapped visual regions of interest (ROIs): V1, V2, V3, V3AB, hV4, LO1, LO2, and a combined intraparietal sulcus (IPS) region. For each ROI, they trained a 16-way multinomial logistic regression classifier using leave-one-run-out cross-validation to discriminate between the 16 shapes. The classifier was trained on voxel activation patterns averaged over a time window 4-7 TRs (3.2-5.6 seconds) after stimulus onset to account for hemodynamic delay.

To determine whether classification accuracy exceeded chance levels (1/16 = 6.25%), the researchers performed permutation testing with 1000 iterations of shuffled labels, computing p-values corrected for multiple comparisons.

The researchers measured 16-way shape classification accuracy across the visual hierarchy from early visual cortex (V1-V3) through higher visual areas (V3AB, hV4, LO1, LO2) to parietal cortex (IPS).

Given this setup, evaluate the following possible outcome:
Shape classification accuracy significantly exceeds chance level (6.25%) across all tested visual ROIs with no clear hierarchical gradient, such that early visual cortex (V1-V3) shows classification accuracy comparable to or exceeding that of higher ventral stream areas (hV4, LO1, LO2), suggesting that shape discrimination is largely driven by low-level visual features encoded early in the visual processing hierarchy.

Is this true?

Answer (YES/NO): YES